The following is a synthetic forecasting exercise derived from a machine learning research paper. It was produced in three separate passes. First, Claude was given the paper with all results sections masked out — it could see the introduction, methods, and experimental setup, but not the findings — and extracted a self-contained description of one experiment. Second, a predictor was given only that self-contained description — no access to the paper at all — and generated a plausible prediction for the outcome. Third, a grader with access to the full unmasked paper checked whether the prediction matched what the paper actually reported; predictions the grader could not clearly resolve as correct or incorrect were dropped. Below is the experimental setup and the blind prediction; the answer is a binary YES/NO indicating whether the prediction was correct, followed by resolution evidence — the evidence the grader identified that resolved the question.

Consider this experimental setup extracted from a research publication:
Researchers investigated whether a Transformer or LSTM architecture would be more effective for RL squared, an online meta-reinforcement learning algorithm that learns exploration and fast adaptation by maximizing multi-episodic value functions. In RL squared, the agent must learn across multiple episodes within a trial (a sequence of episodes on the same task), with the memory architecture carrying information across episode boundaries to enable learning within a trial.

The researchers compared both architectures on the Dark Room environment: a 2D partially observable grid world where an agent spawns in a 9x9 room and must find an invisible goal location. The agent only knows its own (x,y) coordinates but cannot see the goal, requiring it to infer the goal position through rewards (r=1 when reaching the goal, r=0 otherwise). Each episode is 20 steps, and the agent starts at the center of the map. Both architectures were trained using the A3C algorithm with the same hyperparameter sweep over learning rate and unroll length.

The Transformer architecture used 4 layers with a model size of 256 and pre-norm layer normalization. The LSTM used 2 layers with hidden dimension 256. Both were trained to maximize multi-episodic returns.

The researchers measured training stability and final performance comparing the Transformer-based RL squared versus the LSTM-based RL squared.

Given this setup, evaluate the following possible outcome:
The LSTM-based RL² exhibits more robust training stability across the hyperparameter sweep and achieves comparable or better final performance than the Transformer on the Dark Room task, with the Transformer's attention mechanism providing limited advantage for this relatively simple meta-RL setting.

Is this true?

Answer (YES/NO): YES